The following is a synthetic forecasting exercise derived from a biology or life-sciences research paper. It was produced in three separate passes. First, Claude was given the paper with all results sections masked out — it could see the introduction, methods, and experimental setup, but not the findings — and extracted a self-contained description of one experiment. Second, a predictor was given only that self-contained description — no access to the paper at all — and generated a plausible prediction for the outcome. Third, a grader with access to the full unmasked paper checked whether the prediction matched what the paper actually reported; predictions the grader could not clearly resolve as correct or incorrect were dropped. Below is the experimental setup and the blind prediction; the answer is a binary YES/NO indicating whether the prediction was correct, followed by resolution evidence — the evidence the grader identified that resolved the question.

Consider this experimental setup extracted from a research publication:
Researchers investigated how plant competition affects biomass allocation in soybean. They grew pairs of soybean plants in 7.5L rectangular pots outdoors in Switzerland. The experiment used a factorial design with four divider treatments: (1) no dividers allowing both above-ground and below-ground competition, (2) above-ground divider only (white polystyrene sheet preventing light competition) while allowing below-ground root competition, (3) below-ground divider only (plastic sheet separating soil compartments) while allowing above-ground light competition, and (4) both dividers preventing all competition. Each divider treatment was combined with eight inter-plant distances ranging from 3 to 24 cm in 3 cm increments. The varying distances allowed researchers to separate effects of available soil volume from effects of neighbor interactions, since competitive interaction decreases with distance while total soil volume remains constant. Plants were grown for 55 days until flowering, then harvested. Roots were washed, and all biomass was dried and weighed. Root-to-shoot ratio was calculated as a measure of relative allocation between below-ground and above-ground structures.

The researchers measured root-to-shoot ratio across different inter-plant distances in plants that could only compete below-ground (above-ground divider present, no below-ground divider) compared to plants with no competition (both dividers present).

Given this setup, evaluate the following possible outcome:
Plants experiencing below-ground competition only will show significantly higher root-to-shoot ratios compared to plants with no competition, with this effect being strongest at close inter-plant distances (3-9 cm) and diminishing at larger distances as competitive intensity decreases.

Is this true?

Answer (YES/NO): NO